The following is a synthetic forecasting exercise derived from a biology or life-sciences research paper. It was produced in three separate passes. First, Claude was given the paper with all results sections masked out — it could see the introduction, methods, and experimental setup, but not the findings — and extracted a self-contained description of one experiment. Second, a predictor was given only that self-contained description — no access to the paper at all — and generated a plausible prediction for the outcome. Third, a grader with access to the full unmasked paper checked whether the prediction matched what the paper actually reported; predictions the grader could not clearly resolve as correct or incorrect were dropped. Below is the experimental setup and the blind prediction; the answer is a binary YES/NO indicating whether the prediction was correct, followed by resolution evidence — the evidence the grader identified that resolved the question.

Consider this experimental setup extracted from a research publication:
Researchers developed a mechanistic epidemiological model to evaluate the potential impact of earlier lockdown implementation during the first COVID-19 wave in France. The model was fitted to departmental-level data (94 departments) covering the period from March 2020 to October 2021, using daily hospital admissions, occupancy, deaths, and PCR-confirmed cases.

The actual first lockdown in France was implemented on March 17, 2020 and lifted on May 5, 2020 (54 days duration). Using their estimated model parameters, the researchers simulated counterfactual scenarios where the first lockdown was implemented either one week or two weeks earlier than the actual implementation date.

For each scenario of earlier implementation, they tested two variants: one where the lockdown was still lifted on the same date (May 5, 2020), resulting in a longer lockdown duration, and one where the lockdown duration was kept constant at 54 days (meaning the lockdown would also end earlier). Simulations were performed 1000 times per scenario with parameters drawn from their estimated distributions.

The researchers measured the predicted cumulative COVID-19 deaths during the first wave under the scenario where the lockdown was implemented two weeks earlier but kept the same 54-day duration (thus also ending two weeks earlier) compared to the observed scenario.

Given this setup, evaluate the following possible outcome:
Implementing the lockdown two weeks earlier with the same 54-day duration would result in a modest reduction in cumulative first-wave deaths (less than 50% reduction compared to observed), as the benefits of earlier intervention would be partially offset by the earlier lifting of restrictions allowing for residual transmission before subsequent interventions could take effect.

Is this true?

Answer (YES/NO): YES